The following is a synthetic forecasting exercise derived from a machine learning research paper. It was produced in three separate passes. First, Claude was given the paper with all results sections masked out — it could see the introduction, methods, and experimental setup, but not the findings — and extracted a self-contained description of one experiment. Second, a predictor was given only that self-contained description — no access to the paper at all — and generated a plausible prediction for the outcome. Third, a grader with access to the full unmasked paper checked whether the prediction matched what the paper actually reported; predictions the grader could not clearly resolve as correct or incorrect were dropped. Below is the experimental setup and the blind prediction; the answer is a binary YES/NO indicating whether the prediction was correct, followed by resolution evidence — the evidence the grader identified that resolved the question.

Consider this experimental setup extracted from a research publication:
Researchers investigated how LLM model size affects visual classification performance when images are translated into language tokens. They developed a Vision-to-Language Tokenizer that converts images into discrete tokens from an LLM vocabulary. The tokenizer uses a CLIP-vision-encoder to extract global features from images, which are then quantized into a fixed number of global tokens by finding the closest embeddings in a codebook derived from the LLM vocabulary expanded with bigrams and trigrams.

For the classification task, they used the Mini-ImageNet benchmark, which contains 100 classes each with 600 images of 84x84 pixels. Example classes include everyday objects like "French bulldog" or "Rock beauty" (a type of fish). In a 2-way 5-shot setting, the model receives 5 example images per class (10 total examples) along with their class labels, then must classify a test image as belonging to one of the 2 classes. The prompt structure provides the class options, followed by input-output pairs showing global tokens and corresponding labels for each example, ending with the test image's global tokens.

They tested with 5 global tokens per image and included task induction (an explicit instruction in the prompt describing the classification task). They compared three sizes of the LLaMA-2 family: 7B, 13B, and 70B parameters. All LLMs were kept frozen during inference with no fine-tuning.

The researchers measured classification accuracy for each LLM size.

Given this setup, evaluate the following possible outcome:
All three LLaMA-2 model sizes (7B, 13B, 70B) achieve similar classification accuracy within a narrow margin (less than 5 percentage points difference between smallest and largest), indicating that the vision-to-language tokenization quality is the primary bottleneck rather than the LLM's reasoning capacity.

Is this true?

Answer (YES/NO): YES